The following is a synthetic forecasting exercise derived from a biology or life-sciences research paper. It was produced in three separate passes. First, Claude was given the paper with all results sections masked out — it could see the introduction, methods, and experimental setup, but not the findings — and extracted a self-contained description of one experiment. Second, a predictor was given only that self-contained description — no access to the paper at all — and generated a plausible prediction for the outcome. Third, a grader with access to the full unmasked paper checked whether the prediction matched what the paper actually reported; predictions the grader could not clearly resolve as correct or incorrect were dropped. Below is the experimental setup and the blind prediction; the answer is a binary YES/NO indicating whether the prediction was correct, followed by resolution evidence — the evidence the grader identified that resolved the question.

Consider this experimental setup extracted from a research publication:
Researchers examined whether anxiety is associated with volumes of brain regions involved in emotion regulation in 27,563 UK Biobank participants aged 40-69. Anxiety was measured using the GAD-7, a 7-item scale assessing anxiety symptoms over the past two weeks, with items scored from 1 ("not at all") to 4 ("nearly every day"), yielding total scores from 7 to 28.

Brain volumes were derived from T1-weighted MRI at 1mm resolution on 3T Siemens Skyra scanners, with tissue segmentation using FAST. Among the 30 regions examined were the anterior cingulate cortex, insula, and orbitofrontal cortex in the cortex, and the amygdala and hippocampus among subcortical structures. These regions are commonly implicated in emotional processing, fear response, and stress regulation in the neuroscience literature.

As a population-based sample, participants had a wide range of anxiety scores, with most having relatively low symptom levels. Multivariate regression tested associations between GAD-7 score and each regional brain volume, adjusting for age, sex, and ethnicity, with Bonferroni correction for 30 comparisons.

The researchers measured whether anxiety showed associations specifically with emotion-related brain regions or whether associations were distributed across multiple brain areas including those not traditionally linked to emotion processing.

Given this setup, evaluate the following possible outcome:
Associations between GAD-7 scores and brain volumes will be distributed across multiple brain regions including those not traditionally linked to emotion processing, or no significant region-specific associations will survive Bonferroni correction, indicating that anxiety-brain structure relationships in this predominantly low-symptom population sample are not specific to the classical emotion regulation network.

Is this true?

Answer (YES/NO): YES